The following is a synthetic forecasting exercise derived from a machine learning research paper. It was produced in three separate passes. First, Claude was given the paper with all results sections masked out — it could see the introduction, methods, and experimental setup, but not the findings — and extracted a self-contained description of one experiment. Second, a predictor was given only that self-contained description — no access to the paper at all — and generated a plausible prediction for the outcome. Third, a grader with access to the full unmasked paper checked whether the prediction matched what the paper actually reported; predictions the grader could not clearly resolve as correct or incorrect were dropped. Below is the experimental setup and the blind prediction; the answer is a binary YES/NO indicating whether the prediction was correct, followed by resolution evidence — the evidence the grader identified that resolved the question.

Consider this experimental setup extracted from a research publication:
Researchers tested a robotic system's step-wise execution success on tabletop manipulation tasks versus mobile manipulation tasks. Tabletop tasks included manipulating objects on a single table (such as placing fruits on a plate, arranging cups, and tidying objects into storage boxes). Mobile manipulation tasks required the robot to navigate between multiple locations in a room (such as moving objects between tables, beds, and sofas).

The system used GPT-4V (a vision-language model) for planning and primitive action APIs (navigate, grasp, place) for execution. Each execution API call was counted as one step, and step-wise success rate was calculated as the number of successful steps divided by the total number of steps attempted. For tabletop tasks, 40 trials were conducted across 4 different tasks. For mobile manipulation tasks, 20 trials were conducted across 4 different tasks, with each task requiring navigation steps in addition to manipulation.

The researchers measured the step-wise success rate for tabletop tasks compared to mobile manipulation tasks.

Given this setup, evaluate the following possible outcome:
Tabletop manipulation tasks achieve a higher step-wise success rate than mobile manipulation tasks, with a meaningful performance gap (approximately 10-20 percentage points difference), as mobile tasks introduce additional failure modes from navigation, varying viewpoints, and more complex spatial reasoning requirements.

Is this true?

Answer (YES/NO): NO